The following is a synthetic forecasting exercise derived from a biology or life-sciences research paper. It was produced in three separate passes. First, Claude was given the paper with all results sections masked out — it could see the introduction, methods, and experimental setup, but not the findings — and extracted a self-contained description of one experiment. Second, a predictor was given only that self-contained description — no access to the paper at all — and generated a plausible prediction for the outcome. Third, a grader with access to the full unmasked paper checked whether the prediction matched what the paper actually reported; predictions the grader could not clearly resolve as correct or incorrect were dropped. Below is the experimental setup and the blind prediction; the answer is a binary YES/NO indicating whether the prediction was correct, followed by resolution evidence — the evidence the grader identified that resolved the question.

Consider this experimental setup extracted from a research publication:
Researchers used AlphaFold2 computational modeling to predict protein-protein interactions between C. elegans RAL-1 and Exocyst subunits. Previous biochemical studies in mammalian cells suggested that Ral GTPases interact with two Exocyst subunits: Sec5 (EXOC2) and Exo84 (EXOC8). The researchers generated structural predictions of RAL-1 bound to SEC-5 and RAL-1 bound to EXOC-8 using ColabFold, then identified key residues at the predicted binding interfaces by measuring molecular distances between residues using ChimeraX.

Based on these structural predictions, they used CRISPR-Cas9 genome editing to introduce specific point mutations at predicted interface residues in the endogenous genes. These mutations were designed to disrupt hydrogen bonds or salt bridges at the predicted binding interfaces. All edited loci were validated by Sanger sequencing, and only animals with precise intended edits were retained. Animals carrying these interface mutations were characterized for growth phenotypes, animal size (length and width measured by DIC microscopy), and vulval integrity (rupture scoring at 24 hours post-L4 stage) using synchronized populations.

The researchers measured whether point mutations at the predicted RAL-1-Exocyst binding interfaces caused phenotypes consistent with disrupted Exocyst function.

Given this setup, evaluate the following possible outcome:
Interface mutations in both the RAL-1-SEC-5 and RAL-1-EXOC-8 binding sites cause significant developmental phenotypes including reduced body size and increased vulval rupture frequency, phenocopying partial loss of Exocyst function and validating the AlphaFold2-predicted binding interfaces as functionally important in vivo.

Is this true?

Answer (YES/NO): NO